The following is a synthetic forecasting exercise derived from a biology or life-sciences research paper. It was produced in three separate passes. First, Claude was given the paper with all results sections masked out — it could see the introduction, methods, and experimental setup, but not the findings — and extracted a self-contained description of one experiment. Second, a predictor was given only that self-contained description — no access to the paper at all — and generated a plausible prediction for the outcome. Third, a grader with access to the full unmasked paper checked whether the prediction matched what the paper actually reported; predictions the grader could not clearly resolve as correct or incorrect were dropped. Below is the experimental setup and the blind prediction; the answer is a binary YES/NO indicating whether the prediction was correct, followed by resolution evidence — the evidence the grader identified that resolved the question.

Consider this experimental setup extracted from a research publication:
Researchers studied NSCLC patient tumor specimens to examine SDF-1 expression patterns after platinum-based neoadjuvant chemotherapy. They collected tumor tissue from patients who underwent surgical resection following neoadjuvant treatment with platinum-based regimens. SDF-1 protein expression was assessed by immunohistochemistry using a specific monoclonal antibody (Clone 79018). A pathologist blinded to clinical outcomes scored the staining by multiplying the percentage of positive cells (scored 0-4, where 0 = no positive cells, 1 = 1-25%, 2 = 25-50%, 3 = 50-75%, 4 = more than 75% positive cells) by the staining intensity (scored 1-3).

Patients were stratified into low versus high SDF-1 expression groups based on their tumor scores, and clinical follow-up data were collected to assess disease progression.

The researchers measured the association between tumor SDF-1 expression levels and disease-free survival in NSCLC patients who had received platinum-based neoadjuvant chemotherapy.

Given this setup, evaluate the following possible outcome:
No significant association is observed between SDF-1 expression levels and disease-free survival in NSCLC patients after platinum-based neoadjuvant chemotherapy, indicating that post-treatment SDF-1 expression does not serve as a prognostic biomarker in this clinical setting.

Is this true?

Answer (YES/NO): NO